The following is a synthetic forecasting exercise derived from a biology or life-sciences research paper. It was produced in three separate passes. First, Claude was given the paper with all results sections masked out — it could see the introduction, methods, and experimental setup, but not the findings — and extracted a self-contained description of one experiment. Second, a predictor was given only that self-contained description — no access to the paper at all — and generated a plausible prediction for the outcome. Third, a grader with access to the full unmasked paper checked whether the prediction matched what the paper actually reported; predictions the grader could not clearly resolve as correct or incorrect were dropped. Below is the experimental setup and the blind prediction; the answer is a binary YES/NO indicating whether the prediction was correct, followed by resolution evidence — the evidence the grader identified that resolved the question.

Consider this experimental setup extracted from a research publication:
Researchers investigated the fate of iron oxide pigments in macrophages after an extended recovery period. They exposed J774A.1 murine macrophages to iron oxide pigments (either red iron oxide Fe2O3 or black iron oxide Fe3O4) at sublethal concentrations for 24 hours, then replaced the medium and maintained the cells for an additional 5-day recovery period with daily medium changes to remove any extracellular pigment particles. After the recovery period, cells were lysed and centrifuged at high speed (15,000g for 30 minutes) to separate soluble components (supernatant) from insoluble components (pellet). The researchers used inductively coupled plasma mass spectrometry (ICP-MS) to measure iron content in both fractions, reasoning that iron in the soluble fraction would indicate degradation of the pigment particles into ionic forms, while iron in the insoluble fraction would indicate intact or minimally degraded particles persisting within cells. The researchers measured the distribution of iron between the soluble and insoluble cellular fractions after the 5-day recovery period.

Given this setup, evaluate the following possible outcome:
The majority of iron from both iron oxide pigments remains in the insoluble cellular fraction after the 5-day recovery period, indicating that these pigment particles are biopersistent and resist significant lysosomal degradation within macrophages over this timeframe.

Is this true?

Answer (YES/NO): YES